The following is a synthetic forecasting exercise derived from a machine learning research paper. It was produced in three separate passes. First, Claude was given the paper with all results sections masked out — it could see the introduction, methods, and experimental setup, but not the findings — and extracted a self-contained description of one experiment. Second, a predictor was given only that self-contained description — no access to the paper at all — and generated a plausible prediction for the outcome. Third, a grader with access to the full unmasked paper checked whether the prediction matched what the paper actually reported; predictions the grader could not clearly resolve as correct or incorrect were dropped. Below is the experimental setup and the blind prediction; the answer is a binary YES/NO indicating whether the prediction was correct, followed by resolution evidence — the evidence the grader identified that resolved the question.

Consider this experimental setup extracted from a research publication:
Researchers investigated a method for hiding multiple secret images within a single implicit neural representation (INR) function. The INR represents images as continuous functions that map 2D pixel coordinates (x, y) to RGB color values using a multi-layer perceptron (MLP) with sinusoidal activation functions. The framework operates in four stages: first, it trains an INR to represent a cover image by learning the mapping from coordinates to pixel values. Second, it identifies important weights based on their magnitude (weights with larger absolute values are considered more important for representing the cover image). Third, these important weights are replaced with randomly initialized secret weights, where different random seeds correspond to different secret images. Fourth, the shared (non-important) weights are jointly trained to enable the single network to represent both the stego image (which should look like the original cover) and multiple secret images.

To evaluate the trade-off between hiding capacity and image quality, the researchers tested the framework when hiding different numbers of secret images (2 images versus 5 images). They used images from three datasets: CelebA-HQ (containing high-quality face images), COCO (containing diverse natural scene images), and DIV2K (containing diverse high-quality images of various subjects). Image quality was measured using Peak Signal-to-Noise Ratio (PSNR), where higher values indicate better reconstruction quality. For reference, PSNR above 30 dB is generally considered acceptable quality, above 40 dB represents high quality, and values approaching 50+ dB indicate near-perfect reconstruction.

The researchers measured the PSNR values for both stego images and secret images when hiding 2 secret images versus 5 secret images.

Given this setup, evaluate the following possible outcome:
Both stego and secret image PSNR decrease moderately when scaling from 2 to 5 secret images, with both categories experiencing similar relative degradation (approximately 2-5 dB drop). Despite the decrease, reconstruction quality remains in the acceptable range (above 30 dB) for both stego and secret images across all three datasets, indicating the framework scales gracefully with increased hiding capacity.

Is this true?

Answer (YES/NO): NO